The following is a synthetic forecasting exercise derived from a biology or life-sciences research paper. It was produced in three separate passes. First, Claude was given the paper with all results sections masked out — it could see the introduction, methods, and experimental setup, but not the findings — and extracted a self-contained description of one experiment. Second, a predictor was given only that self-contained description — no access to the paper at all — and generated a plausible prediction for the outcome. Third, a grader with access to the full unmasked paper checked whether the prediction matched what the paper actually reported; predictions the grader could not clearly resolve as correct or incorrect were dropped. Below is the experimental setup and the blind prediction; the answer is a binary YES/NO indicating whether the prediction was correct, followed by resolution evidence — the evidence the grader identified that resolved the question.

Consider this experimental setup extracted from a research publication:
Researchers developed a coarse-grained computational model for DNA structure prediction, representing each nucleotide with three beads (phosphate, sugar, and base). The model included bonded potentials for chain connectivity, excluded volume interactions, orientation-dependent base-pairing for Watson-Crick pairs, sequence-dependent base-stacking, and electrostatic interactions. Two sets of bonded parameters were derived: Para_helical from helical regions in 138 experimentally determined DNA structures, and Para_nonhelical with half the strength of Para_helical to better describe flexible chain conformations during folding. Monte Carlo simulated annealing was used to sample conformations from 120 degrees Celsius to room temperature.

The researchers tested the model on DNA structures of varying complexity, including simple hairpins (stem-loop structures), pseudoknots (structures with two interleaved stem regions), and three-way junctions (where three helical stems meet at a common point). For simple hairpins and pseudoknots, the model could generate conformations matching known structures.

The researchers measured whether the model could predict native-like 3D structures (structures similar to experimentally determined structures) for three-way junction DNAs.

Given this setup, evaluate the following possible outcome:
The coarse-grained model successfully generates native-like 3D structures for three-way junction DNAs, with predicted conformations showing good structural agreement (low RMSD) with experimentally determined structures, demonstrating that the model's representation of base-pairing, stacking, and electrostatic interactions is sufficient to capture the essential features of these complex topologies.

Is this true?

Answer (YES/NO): NO